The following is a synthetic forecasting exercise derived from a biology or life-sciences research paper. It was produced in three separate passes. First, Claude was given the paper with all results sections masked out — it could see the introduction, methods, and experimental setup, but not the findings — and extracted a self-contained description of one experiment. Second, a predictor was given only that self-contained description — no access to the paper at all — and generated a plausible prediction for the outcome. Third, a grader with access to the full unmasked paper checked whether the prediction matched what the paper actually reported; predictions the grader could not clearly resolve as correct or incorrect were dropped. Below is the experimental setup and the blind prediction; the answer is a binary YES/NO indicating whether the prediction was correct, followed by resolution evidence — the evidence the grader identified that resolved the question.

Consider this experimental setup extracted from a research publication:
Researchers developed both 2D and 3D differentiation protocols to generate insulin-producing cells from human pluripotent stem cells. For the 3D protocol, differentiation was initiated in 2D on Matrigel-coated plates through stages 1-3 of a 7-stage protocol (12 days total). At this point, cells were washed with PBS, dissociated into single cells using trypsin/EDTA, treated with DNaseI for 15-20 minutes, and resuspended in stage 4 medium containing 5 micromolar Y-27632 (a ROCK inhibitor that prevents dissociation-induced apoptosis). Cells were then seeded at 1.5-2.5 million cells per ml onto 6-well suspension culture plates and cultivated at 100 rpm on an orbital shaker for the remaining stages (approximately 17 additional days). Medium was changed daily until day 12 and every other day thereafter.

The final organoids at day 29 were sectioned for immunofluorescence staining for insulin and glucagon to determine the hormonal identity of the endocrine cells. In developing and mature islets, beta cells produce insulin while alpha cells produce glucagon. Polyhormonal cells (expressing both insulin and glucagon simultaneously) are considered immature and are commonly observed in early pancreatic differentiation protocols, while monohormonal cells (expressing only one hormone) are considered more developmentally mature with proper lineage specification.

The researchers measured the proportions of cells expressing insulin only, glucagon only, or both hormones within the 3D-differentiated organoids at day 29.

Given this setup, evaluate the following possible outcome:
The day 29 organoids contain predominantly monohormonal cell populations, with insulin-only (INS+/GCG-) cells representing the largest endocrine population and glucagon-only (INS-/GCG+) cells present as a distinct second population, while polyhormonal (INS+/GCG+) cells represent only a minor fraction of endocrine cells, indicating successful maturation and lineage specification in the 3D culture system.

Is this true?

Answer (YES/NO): YES